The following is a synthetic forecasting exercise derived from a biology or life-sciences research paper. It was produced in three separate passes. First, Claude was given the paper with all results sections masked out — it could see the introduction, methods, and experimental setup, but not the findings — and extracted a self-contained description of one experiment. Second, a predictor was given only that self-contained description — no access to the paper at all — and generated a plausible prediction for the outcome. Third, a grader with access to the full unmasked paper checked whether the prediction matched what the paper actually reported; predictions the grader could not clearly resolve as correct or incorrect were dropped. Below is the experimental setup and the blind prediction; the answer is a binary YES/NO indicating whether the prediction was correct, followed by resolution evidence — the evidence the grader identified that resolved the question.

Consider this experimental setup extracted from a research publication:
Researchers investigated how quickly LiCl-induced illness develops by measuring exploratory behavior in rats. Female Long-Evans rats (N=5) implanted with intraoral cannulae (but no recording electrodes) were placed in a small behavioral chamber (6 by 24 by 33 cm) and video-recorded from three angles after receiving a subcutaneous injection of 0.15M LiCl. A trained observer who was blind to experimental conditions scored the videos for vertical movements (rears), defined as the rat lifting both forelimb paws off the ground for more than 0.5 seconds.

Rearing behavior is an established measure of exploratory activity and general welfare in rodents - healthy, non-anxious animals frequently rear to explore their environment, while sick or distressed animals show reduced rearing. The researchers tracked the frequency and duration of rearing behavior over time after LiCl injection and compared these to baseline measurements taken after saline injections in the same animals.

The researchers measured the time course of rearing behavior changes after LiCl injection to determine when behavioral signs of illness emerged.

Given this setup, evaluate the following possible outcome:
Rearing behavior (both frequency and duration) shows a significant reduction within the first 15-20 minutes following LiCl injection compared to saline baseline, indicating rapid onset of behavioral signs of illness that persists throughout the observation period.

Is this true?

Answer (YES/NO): NO